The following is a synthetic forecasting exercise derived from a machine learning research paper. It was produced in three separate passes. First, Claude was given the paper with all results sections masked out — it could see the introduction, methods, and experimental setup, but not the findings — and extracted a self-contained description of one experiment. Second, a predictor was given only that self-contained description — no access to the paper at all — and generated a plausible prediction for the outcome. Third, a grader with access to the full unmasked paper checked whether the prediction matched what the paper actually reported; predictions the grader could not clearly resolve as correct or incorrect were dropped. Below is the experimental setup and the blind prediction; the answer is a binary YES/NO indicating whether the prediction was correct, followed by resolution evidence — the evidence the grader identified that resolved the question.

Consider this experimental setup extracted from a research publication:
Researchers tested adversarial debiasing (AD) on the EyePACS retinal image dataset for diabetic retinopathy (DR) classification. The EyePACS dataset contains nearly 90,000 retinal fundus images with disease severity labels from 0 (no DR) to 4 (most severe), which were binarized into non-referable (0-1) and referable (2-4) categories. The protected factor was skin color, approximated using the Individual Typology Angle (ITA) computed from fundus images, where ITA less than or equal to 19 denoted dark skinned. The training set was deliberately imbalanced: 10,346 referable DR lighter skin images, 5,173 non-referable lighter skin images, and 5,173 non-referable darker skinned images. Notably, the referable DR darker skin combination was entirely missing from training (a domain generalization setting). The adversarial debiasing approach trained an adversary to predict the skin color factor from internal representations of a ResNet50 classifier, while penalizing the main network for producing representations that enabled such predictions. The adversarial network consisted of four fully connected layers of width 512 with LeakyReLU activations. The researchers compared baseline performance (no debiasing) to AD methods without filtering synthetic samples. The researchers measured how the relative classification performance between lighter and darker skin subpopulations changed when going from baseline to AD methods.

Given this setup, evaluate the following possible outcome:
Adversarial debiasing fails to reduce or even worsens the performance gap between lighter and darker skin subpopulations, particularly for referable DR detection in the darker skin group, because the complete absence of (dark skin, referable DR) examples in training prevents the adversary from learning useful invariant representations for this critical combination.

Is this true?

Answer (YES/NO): NO